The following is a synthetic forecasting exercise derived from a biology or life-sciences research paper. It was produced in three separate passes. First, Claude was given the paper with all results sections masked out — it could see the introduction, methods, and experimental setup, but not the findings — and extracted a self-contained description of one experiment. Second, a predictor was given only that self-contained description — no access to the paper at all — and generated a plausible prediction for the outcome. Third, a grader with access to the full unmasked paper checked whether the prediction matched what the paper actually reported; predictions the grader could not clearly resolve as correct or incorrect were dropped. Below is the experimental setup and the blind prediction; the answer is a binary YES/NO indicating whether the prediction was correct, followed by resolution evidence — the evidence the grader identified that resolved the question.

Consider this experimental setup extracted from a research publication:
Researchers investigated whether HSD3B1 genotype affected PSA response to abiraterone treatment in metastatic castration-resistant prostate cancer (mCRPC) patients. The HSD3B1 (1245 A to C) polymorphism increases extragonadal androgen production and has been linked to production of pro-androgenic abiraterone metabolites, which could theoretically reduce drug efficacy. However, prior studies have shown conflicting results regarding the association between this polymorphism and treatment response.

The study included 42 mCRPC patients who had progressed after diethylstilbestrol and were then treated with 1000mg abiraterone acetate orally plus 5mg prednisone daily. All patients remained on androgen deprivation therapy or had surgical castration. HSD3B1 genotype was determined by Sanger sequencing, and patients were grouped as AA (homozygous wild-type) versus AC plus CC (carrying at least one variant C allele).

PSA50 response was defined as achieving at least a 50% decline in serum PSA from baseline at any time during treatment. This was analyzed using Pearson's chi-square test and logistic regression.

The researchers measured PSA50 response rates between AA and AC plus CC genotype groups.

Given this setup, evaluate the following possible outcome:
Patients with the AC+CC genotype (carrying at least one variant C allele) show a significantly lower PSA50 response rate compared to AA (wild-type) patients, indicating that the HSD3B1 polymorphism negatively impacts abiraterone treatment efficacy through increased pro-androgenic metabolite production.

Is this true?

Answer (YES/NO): NO